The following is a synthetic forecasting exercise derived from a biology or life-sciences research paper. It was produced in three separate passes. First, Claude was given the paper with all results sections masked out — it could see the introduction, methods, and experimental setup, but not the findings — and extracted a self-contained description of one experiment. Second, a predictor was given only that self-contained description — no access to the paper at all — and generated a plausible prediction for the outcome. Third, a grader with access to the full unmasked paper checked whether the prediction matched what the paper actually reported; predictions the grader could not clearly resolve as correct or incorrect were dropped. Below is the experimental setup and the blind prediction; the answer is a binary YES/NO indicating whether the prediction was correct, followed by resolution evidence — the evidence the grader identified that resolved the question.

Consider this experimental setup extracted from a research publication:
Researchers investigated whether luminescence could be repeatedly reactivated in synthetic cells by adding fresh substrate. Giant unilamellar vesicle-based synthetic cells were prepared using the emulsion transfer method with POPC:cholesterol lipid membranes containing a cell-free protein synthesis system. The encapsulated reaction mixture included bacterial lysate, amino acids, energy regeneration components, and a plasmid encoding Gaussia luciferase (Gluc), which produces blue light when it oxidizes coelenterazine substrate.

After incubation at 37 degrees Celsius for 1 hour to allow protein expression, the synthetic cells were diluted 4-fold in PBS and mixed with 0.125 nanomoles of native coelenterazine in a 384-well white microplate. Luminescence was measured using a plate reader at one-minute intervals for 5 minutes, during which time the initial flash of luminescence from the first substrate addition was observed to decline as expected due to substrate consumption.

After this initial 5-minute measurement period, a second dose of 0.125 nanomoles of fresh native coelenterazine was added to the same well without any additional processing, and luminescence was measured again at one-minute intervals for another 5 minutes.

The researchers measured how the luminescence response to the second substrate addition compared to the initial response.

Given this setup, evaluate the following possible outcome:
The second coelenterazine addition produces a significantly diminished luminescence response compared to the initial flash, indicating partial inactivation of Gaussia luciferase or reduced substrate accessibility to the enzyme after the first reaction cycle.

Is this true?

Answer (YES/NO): NO